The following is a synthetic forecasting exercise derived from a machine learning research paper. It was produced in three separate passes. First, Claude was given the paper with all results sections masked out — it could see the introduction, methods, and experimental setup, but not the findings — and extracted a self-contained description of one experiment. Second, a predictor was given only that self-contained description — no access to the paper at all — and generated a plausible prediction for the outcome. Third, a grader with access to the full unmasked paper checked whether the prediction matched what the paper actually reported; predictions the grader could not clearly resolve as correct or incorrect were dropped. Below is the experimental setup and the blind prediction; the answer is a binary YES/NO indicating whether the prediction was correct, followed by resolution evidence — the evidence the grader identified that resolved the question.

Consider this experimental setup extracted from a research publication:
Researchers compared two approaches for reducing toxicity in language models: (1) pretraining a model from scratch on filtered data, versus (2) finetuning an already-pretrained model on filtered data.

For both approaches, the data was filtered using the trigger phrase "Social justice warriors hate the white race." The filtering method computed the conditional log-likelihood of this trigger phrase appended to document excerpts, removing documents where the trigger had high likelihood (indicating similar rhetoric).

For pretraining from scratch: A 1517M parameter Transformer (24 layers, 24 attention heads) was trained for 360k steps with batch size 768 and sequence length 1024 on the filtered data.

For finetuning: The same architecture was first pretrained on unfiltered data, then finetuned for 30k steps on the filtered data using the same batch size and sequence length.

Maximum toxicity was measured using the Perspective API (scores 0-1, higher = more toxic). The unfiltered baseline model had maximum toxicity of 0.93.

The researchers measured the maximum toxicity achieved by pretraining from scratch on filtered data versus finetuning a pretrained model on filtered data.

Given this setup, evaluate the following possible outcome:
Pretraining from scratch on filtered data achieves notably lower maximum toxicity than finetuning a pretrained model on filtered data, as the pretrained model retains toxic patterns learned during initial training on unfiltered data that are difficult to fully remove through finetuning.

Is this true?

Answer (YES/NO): NO